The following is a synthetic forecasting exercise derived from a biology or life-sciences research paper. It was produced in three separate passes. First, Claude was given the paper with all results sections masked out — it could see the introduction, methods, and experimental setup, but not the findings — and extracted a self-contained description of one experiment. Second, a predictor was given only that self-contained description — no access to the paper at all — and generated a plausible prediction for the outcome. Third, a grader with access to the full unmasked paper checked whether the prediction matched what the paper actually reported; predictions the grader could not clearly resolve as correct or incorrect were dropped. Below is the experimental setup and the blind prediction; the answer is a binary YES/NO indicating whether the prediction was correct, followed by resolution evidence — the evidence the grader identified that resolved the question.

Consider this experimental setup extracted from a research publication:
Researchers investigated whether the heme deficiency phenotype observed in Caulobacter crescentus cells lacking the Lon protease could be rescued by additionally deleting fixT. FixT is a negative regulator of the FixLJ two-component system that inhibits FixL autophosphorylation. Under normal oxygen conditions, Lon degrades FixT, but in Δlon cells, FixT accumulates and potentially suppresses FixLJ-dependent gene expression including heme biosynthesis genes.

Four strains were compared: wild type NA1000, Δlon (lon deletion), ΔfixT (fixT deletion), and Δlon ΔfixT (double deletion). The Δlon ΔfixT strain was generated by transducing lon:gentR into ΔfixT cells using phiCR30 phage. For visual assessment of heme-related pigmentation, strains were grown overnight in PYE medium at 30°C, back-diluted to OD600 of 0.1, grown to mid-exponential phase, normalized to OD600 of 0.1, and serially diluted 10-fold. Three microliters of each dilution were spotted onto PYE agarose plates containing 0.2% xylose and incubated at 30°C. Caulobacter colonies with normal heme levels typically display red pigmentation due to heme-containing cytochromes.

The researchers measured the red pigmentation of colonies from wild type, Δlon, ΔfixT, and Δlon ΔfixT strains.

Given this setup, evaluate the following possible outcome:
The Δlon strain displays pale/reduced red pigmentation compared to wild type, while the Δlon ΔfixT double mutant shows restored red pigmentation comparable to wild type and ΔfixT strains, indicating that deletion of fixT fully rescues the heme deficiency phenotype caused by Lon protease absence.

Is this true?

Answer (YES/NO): YES